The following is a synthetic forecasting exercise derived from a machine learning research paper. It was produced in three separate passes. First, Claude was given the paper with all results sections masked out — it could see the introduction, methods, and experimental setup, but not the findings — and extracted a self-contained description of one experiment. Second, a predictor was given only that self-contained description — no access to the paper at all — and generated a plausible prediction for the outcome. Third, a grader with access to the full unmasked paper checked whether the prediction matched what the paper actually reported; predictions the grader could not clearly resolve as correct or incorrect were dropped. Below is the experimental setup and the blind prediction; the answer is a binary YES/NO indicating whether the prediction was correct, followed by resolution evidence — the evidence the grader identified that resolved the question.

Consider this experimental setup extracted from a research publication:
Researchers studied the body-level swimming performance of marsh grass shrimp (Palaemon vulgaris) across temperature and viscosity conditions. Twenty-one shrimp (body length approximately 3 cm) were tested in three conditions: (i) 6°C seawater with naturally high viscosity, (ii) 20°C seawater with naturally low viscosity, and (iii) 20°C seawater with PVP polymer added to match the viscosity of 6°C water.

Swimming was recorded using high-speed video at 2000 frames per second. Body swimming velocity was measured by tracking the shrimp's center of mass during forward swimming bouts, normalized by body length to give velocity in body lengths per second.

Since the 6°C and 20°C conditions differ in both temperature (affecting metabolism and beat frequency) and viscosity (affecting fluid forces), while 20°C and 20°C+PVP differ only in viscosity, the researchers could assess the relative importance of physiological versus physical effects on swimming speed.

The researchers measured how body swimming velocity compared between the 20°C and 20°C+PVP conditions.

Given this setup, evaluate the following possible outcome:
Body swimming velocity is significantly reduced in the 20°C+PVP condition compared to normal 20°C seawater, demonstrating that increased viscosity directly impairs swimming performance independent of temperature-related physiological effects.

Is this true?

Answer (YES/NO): NO